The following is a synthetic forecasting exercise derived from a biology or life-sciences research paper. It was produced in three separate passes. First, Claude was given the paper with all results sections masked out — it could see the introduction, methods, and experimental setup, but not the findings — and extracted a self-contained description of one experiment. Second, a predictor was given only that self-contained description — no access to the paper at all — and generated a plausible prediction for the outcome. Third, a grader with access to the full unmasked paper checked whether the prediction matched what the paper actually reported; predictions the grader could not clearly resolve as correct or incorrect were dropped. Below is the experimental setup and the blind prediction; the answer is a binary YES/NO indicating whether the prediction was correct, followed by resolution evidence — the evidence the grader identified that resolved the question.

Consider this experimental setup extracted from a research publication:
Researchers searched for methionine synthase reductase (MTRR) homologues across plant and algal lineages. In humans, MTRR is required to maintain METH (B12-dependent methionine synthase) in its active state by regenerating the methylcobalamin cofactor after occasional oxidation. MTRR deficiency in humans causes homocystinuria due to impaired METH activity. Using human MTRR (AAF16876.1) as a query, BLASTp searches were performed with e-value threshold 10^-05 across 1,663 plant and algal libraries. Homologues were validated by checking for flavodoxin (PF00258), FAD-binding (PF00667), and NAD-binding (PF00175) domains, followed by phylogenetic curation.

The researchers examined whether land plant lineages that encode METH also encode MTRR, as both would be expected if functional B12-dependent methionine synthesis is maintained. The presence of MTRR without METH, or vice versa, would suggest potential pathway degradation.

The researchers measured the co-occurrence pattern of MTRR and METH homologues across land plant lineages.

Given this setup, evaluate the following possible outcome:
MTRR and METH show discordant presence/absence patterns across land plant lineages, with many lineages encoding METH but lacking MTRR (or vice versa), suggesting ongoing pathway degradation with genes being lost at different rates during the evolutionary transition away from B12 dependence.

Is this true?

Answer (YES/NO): NO